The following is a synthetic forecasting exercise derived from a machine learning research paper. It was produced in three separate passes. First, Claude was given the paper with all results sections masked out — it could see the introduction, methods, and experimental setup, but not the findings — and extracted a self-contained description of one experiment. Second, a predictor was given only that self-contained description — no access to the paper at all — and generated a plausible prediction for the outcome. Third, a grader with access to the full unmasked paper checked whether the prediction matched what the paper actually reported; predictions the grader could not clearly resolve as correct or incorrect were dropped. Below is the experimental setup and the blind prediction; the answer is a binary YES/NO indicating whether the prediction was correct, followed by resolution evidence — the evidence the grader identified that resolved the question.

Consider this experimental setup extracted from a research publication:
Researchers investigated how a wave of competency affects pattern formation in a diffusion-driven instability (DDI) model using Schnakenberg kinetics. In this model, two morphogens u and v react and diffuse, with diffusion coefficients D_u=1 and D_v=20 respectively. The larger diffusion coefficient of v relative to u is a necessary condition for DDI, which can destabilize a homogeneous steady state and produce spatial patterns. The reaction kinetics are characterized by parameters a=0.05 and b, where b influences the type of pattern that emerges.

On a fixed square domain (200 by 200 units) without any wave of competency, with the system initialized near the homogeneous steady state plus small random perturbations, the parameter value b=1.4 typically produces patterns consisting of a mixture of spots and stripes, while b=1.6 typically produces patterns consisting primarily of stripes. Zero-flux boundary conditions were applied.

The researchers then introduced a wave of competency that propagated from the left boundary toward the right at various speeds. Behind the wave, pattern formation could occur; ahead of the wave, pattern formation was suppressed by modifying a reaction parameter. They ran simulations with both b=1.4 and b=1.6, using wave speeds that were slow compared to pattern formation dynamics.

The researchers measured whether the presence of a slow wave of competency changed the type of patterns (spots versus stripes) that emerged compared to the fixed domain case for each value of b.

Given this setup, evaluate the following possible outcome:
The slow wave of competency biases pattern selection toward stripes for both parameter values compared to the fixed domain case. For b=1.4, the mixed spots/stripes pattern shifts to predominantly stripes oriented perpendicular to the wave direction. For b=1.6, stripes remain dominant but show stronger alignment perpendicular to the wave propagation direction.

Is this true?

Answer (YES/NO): YES